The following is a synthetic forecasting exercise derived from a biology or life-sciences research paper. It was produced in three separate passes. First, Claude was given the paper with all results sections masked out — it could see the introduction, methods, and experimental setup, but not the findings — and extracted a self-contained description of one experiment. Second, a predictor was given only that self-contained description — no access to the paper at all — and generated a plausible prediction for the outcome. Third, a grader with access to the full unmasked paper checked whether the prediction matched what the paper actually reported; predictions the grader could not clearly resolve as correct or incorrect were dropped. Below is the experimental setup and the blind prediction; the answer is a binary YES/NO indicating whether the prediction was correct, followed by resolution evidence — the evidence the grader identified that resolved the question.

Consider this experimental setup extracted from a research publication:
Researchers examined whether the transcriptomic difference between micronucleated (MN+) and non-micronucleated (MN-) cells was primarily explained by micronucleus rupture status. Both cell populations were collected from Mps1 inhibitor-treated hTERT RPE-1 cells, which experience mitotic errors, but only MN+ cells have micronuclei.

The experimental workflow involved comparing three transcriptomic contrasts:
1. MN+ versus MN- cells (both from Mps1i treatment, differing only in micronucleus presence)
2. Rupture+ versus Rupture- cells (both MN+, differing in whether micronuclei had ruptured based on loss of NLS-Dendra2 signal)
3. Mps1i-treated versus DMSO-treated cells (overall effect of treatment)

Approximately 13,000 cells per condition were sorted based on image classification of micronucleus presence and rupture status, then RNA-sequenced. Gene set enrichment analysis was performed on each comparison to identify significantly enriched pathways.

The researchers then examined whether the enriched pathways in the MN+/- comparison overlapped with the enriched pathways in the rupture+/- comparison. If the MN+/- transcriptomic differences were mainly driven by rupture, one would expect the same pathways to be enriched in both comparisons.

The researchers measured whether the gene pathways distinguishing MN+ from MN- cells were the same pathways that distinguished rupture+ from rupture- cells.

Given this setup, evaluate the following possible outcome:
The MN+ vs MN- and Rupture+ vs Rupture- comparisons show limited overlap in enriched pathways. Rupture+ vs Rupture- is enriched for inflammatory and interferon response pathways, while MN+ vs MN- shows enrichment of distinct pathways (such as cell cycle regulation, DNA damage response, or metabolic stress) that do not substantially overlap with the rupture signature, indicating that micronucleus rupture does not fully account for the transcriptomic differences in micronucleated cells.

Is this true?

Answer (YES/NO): NO